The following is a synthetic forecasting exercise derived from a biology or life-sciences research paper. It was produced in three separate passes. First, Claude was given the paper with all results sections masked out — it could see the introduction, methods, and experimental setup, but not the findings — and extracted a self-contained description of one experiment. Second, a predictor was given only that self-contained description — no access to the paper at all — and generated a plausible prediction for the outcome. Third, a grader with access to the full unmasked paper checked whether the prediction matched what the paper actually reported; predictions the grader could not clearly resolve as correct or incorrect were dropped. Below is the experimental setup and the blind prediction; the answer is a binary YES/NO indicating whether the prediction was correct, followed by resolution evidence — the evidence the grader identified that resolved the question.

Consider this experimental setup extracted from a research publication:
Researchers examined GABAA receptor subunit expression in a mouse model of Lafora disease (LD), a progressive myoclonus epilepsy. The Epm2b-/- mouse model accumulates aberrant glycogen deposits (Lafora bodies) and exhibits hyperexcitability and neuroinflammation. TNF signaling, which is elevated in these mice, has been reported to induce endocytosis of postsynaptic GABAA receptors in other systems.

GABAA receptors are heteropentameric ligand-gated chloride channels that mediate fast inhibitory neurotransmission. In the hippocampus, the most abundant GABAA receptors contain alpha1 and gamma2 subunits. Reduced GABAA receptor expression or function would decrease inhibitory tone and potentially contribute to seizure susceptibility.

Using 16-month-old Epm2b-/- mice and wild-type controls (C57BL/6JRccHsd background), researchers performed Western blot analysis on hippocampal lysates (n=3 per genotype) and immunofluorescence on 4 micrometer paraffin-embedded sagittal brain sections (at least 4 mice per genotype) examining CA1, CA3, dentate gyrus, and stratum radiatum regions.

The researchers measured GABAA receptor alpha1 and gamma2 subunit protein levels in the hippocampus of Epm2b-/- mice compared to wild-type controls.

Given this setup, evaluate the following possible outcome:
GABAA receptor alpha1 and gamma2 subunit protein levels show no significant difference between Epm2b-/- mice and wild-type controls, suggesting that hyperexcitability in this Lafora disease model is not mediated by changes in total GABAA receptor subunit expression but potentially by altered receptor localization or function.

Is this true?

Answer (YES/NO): YES